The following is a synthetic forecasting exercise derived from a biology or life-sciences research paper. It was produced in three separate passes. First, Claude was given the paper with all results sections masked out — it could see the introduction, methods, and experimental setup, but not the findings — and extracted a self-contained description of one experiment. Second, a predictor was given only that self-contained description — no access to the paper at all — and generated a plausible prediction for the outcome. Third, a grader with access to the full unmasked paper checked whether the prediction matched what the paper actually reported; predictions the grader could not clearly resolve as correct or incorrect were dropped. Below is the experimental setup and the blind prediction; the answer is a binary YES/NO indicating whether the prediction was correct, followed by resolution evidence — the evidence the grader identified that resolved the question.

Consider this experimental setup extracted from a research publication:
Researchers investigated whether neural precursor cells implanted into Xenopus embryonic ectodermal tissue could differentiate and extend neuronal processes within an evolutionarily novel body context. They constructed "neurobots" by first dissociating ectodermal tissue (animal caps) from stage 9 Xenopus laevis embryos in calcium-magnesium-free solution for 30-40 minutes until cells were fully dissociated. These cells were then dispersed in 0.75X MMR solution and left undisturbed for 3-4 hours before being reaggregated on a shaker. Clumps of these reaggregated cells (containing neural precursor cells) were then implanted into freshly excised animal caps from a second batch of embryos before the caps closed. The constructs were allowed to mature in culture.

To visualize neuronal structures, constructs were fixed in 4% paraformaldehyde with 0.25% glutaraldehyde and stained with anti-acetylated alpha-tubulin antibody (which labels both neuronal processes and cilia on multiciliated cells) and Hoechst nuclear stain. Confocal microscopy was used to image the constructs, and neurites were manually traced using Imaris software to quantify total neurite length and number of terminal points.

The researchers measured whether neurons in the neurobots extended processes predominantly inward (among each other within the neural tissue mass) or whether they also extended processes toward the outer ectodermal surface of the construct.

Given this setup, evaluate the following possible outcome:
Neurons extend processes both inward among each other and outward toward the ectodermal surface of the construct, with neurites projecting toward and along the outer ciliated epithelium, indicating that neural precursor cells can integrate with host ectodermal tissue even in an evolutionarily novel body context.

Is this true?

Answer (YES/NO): YES